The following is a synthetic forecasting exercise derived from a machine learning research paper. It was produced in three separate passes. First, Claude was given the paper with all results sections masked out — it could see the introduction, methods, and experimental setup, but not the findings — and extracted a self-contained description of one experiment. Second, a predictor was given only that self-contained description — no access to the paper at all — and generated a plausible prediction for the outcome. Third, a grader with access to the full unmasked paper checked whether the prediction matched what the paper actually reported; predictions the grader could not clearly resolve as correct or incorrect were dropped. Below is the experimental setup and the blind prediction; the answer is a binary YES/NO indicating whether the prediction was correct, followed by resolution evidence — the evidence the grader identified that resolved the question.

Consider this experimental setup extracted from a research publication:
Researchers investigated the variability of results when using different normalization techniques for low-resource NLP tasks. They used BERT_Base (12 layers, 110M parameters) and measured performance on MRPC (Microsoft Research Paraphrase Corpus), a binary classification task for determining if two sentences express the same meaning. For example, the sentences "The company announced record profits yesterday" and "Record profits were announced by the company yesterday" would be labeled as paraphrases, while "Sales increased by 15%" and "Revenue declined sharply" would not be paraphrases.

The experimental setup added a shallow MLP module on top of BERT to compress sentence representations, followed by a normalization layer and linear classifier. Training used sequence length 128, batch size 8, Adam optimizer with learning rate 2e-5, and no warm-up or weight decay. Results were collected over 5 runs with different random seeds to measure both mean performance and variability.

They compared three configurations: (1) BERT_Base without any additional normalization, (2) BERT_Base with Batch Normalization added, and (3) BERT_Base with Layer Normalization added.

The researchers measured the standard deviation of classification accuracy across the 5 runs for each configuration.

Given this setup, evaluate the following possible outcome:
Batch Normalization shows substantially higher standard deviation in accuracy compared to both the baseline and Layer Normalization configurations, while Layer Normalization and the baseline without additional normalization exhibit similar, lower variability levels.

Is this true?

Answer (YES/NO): NO